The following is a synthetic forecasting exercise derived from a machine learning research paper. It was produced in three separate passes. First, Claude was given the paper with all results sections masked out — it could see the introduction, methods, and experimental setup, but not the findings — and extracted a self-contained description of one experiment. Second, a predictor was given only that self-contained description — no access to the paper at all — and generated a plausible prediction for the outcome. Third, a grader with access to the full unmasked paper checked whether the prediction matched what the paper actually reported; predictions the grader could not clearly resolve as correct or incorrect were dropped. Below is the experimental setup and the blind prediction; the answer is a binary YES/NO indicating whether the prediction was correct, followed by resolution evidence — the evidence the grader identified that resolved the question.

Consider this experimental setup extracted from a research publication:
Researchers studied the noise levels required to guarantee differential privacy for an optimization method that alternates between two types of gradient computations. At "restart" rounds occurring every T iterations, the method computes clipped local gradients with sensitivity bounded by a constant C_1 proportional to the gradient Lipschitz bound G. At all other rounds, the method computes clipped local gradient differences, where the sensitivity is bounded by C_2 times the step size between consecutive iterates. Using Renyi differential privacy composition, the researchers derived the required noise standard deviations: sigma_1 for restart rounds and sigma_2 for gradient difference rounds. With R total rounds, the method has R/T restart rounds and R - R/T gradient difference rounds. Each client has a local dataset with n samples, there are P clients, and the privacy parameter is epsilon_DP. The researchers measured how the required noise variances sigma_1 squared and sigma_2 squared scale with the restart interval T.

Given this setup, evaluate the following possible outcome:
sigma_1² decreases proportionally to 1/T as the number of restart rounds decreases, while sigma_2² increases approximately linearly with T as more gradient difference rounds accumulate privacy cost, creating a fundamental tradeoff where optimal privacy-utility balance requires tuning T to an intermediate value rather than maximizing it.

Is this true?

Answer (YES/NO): NO